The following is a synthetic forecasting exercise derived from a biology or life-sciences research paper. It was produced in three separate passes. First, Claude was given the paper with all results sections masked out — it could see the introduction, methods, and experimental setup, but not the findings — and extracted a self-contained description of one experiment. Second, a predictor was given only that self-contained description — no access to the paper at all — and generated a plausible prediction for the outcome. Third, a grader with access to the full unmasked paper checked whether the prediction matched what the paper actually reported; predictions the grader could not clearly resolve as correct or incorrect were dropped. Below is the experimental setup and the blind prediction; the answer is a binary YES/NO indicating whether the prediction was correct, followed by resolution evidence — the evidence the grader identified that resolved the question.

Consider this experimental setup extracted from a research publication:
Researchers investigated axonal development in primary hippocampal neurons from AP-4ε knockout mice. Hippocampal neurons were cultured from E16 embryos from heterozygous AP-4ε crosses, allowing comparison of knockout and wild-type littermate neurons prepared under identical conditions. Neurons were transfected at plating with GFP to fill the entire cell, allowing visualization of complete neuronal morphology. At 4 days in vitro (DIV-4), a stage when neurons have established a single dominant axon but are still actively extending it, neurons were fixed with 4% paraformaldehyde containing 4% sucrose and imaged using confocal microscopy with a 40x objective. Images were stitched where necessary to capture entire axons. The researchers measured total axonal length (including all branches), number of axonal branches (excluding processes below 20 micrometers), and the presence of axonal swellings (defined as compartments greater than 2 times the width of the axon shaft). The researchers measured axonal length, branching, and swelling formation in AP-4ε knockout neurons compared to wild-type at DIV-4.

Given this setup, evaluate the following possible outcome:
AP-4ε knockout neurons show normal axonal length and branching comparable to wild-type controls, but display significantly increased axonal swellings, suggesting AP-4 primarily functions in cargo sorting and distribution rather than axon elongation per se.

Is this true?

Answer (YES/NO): NO